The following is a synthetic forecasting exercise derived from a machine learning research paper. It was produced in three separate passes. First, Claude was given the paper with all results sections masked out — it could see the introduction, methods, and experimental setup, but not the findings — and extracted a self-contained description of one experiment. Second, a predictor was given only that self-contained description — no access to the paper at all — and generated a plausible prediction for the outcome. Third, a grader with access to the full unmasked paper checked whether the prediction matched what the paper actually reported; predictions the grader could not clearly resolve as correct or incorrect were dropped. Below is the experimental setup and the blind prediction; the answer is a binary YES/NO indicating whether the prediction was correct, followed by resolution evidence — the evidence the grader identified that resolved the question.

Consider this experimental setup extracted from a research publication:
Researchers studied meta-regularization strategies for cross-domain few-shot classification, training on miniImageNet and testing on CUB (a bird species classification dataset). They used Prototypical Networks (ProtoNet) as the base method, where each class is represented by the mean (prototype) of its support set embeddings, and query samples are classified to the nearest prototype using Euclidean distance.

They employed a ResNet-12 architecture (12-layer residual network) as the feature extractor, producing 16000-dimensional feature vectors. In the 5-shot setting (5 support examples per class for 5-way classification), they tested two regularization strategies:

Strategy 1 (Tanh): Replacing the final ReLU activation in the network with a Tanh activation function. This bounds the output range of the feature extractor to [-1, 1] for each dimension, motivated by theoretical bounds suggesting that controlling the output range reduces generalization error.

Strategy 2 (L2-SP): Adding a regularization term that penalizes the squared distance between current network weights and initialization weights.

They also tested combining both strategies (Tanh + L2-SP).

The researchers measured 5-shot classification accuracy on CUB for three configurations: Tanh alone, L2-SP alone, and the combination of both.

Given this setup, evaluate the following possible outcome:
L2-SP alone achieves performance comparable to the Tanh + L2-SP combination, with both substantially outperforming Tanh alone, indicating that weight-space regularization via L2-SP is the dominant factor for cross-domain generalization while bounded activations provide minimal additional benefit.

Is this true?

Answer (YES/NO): NO